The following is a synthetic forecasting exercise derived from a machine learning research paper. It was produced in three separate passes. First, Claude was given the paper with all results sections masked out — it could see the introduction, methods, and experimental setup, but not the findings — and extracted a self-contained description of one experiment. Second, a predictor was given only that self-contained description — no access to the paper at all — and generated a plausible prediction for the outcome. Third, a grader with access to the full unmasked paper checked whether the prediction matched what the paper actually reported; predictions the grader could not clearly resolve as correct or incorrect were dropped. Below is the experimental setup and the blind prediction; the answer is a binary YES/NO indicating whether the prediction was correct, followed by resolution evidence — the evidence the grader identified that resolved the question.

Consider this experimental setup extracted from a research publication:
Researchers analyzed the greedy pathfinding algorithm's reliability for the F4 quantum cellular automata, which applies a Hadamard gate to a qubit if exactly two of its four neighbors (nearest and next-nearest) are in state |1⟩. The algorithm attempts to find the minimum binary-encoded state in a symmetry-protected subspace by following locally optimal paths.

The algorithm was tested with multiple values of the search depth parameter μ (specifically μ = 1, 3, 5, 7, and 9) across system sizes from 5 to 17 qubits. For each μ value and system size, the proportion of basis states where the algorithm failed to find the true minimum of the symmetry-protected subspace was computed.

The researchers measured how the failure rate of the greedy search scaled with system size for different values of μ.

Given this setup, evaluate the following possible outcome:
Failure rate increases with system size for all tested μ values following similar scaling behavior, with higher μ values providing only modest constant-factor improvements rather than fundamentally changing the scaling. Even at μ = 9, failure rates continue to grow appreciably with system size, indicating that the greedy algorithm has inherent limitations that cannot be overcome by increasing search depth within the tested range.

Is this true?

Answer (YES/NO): NO